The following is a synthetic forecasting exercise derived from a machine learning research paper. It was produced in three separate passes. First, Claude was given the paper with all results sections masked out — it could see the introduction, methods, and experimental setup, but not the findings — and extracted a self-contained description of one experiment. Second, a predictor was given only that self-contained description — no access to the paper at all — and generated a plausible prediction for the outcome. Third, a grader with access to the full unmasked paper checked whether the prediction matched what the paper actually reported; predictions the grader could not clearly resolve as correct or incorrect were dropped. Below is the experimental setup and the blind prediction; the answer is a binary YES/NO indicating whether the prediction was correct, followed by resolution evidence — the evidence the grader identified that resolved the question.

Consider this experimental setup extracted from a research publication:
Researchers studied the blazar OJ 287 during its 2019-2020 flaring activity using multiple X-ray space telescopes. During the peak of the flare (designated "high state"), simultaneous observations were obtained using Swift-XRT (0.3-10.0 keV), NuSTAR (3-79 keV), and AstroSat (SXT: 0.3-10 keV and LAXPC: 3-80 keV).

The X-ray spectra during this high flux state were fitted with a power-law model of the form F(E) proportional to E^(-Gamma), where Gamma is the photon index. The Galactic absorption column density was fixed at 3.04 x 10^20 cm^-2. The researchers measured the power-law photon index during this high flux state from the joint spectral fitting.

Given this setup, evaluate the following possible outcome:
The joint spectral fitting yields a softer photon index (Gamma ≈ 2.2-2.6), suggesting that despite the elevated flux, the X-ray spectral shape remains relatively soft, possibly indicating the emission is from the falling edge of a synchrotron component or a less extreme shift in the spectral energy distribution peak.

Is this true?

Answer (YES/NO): YES